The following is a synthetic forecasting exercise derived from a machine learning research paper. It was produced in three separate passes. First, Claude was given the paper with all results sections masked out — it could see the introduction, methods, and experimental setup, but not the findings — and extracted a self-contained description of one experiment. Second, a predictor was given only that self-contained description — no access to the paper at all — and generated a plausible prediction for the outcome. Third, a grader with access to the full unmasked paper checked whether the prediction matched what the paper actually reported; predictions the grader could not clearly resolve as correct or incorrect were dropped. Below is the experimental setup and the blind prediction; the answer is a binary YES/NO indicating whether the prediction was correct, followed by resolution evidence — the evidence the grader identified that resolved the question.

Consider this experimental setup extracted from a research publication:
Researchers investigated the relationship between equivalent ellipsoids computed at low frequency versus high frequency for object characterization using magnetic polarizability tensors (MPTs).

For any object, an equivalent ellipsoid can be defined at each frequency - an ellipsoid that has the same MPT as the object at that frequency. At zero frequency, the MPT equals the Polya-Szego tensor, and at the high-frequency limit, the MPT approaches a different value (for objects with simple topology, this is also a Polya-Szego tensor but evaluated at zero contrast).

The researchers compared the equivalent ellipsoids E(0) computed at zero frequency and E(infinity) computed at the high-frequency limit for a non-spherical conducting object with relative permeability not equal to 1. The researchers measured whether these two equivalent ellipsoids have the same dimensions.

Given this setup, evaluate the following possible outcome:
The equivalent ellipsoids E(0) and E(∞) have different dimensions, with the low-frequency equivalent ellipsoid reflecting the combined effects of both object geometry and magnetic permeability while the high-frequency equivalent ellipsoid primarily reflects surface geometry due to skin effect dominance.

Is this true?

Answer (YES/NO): YES